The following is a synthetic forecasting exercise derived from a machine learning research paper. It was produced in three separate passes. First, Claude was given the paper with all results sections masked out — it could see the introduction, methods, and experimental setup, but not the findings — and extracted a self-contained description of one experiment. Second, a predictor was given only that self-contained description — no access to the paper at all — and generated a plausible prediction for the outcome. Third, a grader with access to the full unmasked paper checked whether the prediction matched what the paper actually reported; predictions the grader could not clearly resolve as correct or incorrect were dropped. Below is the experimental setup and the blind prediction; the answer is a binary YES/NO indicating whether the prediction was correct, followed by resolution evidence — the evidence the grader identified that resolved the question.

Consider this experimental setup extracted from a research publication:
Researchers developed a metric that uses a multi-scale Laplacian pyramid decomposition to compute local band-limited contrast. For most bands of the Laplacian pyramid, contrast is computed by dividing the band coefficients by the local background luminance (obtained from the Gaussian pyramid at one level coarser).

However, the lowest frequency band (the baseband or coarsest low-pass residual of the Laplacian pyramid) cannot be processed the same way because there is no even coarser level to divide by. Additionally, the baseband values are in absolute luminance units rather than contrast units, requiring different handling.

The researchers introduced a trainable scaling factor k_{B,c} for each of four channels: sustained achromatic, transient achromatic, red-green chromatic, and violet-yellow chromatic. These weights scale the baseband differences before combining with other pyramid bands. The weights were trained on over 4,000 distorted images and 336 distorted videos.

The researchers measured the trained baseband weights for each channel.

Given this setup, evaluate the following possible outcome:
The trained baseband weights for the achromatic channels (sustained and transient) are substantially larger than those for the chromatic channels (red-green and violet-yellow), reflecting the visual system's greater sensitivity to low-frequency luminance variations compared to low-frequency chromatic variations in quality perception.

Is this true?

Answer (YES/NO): NO